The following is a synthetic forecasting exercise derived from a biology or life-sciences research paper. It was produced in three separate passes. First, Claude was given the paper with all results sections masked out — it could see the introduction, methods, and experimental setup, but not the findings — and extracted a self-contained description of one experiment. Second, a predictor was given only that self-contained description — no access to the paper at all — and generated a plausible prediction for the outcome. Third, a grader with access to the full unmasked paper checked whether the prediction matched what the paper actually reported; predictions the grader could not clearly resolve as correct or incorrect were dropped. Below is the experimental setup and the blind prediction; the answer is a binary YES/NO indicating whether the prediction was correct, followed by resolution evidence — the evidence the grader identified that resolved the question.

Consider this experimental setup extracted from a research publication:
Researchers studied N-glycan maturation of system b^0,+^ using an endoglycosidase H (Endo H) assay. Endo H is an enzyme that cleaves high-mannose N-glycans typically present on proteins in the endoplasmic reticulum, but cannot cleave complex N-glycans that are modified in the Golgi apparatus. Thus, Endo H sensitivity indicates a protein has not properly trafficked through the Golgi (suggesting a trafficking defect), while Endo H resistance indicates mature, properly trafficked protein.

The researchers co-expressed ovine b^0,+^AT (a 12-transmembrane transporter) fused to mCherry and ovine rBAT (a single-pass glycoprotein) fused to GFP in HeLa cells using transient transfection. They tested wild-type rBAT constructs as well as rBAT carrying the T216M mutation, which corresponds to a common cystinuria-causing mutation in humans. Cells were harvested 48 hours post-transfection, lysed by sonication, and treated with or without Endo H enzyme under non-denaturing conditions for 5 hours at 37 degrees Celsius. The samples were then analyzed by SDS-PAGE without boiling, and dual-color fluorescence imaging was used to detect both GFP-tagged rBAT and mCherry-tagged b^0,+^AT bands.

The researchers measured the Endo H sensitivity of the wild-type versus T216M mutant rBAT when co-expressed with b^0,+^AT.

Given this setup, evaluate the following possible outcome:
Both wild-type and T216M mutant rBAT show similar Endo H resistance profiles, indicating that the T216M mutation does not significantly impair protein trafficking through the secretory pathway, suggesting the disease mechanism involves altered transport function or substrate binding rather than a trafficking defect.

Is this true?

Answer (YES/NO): NO